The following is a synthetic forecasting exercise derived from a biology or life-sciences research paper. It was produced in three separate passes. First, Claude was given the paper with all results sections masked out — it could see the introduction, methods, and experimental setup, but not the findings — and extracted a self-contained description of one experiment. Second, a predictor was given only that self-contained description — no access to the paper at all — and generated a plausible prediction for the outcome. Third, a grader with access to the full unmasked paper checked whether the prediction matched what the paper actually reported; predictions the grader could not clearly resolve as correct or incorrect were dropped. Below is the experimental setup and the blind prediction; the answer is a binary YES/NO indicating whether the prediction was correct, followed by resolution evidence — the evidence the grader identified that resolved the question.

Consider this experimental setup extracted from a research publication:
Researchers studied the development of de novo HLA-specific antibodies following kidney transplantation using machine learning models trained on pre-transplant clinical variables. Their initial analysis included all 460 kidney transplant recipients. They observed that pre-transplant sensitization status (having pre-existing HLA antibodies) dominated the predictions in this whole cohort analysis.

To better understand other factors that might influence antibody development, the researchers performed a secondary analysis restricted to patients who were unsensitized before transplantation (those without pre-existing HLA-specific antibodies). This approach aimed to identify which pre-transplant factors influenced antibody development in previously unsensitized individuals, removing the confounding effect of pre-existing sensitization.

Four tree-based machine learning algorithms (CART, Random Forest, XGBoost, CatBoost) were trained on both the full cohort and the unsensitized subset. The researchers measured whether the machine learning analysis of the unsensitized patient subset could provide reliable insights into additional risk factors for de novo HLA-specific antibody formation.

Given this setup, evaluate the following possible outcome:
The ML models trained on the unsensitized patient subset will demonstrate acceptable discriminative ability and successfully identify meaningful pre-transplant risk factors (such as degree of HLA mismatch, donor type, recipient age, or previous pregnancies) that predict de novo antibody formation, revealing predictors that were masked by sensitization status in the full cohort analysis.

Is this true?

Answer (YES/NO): NO